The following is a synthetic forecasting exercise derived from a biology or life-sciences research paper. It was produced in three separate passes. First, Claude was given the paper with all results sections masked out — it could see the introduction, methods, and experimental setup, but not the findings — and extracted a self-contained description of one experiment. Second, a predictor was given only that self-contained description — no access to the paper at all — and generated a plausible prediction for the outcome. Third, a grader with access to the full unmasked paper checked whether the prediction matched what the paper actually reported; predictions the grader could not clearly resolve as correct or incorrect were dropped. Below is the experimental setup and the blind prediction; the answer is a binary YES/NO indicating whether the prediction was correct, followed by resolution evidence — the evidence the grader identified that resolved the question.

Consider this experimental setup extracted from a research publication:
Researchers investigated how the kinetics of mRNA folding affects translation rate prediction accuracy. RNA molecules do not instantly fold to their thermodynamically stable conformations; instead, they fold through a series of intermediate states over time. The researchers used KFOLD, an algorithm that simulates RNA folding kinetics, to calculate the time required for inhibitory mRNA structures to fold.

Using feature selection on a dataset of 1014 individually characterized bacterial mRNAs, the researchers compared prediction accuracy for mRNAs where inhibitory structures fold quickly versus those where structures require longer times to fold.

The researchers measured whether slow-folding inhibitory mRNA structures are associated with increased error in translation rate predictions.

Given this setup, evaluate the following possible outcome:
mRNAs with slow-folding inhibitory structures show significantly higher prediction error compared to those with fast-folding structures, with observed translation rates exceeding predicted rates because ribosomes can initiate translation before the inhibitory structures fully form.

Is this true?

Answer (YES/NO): NO